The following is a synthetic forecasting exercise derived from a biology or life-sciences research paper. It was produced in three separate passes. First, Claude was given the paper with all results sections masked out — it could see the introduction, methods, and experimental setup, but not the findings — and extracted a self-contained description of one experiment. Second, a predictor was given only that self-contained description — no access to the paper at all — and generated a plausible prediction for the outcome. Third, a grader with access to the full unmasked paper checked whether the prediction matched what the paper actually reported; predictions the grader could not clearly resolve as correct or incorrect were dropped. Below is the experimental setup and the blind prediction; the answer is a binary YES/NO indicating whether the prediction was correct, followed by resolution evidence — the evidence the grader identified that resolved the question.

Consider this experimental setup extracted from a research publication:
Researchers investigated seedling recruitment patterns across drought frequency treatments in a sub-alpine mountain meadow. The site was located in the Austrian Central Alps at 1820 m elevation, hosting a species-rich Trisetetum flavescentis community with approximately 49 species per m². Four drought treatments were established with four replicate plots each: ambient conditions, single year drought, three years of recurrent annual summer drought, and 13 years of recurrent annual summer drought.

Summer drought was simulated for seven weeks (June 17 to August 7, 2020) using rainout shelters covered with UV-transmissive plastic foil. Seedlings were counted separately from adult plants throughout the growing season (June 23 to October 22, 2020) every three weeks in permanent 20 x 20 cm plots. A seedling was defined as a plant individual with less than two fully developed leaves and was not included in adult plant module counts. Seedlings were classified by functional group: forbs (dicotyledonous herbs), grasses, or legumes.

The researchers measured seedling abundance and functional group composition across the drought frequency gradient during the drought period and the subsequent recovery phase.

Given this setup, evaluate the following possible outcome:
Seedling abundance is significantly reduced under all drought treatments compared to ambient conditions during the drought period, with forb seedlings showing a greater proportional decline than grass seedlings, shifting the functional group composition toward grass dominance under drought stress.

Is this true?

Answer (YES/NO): NO